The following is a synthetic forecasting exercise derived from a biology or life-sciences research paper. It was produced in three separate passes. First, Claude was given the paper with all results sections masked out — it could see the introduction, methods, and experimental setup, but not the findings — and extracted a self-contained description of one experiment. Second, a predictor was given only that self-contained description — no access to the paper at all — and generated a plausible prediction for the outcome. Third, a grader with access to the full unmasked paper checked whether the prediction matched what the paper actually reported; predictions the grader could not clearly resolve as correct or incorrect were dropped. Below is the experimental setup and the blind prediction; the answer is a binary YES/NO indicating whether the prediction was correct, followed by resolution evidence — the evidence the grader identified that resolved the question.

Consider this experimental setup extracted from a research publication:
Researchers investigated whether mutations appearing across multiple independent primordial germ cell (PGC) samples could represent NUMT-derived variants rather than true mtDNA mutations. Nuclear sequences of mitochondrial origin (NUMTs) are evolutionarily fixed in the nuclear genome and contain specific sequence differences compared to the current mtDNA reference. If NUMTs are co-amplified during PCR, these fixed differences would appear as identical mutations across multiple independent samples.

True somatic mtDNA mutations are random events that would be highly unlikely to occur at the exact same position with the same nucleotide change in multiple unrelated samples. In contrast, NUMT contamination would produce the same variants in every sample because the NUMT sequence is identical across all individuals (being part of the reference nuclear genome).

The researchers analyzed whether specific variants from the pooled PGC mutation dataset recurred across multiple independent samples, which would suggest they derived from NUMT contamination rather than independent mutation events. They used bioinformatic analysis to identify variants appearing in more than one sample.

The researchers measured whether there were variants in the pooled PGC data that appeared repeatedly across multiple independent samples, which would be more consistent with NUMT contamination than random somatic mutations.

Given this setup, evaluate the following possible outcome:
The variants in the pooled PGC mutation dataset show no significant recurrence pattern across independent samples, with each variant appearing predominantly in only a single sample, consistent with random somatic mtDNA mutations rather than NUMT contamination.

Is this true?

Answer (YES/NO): NO